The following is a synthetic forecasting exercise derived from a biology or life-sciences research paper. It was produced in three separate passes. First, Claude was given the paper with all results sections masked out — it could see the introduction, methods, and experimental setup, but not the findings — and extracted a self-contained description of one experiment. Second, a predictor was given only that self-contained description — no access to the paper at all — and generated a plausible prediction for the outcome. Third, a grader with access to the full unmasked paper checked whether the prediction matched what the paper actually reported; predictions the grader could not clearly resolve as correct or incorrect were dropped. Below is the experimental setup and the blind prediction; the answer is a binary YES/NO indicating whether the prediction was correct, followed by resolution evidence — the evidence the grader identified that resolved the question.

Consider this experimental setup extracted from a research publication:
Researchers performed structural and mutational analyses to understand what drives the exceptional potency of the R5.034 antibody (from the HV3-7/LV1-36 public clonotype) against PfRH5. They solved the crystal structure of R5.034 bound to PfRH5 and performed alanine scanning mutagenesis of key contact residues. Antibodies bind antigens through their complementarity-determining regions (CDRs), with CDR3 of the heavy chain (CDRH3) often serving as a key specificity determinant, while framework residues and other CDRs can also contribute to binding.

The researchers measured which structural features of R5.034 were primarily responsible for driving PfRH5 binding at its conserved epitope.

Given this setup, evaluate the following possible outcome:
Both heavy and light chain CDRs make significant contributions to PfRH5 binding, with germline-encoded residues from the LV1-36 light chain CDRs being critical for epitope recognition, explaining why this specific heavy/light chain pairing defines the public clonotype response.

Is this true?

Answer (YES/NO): NO